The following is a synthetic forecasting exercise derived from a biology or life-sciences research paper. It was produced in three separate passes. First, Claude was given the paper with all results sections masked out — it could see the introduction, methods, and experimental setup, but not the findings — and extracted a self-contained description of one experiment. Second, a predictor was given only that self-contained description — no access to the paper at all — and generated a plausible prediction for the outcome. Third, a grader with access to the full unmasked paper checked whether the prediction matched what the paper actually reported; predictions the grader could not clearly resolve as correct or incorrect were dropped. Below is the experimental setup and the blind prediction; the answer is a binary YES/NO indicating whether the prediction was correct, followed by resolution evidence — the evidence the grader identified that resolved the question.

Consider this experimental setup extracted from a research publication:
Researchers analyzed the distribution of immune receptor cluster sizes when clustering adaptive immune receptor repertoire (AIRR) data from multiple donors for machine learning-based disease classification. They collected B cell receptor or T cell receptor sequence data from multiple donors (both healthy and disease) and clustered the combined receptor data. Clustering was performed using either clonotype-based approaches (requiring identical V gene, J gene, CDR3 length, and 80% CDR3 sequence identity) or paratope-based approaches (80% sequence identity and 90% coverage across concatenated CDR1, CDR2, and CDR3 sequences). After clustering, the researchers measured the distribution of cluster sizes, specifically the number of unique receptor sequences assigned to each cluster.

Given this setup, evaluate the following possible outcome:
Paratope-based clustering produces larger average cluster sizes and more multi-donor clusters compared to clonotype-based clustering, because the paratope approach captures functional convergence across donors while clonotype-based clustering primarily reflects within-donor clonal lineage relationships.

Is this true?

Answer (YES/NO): NO